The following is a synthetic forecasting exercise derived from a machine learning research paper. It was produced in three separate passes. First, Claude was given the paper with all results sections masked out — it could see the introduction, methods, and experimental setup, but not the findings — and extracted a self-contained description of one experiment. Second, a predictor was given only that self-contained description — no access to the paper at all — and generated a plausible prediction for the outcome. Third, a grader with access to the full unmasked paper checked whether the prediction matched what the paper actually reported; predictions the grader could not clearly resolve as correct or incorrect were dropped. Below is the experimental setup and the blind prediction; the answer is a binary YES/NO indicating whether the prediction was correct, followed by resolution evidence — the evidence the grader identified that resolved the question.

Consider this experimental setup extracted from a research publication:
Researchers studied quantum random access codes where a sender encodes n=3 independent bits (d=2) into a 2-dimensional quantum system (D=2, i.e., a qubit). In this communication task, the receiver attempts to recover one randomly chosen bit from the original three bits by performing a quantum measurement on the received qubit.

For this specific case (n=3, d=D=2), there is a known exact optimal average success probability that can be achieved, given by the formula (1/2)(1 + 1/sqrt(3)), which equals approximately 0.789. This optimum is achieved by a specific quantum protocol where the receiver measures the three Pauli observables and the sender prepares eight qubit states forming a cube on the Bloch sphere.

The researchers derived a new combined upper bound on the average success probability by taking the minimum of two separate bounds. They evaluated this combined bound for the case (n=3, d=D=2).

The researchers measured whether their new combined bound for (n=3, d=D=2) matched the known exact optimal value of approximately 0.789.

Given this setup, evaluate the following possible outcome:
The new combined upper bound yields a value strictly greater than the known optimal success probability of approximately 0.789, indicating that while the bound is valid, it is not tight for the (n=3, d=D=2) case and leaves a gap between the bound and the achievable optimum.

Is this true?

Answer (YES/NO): NO